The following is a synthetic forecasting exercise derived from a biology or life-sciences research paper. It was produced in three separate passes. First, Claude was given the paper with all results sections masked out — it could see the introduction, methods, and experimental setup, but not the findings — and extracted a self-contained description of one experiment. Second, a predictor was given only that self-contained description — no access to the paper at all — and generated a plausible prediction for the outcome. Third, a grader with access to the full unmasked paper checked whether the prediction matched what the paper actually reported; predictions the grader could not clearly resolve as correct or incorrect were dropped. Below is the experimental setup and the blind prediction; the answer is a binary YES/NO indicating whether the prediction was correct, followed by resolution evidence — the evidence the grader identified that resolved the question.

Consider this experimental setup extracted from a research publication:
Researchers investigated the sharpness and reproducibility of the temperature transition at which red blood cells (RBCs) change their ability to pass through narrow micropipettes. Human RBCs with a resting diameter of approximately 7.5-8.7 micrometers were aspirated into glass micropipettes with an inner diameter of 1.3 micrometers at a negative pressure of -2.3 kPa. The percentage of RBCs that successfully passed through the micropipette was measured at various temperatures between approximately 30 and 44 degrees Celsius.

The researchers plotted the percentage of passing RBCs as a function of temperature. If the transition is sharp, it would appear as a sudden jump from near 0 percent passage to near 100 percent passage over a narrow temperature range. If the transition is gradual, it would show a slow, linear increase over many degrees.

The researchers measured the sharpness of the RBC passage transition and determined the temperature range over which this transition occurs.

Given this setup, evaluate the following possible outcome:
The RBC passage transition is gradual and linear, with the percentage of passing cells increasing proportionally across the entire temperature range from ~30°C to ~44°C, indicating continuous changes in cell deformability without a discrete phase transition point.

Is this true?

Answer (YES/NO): NO